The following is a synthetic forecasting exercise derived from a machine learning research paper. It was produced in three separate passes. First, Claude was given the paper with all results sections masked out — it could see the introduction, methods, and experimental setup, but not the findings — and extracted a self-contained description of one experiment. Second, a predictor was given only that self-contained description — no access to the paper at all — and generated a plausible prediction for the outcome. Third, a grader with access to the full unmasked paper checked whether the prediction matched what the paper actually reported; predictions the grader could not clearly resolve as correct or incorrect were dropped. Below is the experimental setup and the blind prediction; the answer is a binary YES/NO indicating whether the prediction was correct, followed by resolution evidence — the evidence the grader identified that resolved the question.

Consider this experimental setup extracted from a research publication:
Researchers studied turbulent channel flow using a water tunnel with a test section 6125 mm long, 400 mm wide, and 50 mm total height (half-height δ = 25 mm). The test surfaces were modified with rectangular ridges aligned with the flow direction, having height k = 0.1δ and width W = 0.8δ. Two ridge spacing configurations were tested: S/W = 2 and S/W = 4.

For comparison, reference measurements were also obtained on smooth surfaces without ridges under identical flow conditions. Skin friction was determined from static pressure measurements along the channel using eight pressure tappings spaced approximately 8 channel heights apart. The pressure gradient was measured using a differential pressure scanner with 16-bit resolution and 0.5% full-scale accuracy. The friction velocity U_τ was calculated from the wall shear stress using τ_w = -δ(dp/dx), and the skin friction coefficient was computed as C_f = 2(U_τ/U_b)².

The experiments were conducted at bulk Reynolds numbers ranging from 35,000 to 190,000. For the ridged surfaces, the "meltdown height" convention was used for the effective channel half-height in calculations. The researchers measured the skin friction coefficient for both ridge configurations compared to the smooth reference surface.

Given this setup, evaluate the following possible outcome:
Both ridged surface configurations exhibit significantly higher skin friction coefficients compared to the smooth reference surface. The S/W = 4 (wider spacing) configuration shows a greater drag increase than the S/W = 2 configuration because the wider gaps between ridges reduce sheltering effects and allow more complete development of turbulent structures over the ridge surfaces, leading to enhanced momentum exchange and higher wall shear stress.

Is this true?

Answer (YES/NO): NO